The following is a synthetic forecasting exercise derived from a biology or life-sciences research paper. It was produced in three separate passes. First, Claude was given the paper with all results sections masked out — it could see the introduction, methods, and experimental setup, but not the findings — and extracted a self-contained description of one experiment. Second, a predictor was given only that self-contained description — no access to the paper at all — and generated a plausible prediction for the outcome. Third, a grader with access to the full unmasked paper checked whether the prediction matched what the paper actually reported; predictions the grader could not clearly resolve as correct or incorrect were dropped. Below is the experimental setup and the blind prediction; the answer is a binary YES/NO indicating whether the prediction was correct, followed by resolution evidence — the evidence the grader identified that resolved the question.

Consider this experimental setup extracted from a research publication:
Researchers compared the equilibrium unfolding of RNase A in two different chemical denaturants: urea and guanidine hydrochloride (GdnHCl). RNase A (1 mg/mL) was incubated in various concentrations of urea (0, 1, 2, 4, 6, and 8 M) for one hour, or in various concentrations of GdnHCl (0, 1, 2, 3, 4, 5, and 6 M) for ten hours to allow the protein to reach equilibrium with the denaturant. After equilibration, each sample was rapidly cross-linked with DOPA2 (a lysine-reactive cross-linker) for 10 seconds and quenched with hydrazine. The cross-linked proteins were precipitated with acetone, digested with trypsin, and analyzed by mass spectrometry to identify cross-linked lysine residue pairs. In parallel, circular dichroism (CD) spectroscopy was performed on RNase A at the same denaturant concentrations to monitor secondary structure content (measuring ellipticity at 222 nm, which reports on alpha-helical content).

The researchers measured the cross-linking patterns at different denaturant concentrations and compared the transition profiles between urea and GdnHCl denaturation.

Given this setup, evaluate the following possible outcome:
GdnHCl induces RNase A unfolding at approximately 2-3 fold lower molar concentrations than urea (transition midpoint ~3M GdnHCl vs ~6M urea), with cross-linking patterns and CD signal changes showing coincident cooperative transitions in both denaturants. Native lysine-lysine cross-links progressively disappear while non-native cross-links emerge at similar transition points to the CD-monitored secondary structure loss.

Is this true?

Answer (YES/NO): NO